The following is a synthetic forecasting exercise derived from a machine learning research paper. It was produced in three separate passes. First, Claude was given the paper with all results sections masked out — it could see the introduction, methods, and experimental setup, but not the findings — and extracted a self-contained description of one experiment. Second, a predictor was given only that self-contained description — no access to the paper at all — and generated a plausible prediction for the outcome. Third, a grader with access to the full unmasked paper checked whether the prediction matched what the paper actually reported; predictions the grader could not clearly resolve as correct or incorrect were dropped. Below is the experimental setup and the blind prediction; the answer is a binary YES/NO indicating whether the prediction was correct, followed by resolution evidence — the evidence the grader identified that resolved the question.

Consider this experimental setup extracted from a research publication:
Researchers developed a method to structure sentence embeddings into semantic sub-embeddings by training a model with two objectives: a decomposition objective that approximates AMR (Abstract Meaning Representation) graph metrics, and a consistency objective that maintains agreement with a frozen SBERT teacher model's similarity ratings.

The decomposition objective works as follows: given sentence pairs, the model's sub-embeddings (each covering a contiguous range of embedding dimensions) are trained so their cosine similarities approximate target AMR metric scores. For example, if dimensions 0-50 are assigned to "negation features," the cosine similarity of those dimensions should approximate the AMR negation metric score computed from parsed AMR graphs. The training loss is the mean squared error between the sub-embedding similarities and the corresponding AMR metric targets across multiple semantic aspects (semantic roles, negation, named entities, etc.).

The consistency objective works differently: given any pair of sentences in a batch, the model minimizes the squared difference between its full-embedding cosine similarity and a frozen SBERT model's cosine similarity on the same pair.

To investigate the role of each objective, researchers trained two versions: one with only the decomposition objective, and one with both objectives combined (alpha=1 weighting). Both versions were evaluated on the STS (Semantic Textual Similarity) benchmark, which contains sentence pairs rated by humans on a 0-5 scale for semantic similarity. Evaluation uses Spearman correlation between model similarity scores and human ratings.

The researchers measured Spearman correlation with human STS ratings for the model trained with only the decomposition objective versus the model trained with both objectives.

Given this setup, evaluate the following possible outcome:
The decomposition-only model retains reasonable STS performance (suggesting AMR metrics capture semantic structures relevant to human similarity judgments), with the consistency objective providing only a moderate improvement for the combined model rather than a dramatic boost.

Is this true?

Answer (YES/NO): NO